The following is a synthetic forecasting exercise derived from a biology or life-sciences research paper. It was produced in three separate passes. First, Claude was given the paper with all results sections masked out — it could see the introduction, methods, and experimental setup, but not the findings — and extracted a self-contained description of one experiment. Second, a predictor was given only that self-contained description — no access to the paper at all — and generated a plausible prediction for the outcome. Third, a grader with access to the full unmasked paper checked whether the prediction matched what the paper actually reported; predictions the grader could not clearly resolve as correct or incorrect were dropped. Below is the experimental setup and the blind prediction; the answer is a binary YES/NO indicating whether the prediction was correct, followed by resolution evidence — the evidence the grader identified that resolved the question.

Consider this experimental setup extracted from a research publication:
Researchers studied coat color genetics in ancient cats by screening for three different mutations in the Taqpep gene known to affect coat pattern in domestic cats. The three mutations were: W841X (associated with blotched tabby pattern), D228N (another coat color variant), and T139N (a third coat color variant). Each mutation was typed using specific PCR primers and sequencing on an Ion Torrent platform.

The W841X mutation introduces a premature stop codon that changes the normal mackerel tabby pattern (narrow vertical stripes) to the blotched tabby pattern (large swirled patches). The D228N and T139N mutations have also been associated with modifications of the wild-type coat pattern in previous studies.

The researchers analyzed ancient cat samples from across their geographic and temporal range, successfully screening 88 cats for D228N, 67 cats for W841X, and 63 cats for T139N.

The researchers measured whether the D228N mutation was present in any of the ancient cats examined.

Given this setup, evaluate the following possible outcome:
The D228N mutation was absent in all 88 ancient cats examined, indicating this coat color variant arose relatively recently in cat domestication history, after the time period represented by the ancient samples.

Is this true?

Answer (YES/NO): YES